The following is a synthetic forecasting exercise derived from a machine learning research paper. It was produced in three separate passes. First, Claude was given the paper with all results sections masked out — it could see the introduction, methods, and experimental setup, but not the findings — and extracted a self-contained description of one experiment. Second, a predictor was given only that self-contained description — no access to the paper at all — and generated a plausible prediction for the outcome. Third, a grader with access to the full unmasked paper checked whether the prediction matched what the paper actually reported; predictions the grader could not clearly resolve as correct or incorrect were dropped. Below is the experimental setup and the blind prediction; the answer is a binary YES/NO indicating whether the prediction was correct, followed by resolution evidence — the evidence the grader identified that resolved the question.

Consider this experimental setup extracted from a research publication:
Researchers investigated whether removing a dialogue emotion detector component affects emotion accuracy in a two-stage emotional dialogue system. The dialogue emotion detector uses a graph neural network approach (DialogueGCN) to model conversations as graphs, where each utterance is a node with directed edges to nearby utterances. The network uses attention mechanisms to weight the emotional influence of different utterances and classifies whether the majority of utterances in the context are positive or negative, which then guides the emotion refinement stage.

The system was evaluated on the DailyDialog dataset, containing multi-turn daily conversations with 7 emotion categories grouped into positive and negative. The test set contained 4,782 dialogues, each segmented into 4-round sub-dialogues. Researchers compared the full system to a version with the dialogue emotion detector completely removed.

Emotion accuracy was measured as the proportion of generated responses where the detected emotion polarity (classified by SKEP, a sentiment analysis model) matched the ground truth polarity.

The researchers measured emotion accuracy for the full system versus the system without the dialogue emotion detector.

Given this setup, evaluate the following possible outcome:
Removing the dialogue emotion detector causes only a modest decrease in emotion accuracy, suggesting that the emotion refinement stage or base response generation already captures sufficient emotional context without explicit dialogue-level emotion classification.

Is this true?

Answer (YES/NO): YES